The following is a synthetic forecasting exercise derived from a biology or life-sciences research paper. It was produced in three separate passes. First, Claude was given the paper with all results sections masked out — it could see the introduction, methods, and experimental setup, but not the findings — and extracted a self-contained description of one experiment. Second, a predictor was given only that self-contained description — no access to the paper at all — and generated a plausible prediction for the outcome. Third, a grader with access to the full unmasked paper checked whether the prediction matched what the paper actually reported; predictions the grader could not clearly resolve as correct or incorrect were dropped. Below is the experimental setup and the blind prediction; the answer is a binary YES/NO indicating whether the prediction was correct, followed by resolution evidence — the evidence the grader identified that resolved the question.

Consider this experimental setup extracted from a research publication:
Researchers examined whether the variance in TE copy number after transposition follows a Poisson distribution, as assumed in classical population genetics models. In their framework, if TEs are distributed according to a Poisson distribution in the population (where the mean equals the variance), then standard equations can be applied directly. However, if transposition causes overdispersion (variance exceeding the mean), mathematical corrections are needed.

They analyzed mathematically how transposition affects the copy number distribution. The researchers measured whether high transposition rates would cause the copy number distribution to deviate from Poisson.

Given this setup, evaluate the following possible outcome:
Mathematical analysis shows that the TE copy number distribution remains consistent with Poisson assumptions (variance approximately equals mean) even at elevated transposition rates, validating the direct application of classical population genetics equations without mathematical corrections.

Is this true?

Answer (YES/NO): NO